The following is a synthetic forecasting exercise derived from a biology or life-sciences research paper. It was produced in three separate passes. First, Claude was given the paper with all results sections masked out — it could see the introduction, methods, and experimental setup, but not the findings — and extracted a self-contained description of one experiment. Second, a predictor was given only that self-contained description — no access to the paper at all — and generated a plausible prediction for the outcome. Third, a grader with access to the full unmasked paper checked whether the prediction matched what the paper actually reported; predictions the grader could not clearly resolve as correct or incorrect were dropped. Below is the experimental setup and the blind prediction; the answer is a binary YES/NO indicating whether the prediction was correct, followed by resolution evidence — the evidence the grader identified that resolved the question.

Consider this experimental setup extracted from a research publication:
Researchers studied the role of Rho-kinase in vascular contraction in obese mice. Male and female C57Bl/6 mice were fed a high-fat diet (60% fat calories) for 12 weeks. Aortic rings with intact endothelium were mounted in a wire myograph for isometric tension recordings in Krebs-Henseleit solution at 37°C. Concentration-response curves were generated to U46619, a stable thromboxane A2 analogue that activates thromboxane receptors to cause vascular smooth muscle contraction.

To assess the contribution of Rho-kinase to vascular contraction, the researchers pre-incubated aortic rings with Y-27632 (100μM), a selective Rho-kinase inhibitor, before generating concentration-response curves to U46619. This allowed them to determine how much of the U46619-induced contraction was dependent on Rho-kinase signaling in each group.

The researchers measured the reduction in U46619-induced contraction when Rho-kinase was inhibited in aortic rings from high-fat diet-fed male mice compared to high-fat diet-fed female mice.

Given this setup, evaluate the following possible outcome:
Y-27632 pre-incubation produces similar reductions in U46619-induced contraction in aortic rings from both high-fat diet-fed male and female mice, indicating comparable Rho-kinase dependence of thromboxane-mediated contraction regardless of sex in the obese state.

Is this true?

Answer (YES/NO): NO